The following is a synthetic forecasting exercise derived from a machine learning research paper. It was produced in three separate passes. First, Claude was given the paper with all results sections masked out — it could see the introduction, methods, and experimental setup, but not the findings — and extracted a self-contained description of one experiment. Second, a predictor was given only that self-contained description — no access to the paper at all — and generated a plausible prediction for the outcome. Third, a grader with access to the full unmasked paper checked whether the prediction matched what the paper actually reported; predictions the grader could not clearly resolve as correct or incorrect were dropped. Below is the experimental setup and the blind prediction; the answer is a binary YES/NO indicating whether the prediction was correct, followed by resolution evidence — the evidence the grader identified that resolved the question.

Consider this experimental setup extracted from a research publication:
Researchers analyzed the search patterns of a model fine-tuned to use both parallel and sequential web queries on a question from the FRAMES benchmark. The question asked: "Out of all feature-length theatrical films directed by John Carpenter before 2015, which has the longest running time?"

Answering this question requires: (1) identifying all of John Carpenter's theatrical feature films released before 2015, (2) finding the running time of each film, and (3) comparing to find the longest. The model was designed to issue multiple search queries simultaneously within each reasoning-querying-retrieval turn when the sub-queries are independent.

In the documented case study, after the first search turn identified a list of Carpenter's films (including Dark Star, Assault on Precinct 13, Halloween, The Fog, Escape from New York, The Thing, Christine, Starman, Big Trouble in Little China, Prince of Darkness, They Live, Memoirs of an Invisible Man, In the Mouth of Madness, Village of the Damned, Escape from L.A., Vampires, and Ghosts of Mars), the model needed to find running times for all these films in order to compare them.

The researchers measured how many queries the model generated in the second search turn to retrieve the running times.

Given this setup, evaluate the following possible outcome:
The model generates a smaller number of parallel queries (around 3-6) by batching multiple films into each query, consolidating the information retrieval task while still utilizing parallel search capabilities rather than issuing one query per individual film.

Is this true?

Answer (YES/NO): NO